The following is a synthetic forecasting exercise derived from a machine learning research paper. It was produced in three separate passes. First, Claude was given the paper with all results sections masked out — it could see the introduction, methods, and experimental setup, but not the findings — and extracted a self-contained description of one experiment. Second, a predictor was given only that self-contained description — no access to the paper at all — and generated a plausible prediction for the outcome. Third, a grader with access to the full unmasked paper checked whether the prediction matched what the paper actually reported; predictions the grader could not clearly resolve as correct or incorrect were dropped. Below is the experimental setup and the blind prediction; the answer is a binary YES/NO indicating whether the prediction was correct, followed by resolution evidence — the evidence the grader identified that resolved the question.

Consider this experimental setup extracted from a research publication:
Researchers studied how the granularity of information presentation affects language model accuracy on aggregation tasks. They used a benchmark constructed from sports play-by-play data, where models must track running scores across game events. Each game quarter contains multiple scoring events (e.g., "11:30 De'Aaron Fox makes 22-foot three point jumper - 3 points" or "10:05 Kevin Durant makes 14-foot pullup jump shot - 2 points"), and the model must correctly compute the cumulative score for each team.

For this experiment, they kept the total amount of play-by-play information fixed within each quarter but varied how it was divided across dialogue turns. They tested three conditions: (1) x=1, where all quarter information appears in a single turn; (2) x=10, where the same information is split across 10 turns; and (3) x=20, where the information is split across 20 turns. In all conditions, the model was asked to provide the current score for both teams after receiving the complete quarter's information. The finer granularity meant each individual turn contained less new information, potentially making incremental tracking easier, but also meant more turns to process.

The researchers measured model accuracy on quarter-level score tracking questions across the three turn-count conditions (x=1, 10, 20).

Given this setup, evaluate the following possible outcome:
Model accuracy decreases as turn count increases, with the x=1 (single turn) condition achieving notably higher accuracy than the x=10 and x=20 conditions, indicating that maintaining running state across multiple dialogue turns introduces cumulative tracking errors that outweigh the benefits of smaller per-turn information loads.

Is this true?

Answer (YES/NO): NO